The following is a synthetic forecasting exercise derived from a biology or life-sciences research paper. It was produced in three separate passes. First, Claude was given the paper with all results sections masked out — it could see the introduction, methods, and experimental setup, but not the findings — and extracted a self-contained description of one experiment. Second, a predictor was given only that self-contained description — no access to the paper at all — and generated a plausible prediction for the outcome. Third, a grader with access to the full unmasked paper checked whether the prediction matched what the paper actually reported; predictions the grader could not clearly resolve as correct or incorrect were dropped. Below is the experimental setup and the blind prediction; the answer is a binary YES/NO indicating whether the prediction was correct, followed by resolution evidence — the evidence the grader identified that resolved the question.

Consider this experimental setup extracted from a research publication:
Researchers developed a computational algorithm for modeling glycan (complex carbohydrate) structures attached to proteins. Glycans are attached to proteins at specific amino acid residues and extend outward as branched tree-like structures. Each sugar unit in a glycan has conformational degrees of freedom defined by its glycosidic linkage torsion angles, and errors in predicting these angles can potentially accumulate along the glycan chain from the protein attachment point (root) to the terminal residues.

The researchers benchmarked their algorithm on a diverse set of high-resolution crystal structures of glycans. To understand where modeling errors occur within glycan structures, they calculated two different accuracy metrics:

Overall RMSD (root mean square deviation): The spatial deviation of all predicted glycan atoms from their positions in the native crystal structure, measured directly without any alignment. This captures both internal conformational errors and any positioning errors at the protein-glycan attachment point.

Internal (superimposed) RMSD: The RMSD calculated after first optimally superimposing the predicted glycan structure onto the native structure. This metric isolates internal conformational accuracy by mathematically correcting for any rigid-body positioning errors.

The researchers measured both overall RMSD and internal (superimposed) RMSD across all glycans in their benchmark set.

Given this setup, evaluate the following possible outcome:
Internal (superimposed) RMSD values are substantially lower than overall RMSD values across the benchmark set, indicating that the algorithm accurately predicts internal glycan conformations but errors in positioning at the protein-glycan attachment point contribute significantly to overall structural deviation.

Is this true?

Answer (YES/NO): YES